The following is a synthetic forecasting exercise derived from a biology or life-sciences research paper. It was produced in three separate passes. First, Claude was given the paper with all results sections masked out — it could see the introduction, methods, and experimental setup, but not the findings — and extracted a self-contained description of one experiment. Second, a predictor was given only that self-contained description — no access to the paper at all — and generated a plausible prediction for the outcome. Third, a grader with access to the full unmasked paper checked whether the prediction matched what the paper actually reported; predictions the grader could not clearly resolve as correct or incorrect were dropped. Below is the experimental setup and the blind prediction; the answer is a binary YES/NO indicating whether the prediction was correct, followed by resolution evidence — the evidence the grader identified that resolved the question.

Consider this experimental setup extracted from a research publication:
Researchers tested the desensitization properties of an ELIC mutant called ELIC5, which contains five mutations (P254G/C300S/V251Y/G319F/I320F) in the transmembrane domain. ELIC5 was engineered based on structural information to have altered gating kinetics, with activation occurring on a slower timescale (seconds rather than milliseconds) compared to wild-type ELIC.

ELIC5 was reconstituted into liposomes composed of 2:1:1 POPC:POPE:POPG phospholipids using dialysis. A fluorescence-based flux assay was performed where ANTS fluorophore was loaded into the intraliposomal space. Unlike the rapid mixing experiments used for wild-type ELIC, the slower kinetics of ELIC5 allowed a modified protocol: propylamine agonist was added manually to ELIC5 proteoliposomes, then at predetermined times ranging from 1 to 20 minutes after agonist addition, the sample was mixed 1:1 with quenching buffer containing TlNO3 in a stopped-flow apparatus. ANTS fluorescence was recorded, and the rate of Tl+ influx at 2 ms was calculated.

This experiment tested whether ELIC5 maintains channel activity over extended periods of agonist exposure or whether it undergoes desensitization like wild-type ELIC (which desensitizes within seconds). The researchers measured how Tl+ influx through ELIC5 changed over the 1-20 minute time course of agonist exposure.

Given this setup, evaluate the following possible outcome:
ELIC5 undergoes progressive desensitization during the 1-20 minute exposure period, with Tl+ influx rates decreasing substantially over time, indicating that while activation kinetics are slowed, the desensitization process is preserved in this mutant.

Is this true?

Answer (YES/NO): NO